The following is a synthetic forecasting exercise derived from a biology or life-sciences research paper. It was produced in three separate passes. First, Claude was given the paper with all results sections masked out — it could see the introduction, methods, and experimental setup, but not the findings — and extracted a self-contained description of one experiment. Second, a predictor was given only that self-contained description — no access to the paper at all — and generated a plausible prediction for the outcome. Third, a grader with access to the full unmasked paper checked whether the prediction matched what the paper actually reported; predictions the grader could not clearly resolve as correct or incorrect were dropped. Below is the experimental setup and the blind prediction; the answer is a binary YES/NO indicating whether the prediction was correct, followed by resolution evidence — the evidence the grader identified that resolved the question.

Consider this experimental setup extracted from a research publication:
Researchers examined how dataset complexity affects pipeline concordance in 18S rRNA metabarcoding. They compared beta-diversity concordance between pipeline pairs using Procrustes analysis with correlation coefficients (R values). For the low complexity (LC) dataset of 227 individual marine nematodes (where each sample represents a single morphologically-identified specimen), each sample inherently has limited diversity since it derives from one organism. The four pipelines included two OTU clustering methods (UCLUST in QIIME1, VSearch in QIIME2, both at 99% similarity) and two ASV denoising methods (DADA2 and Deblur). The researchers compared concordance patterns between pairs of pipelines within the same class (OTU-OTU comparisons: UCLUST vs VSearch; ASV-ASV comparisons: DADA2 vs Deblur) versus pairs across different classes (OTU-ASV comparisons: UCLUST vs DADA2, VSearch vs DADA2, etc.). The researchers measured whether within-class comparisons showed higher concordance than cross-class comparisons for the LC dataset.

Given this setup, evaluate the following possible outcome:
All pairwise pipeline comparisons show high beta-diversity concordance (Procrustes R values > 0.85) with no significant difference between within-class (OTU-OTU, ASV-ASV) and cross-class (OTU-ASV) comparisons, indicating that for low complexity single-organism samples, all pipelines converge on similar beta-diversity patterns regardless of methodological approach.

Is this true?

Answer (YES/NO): NO